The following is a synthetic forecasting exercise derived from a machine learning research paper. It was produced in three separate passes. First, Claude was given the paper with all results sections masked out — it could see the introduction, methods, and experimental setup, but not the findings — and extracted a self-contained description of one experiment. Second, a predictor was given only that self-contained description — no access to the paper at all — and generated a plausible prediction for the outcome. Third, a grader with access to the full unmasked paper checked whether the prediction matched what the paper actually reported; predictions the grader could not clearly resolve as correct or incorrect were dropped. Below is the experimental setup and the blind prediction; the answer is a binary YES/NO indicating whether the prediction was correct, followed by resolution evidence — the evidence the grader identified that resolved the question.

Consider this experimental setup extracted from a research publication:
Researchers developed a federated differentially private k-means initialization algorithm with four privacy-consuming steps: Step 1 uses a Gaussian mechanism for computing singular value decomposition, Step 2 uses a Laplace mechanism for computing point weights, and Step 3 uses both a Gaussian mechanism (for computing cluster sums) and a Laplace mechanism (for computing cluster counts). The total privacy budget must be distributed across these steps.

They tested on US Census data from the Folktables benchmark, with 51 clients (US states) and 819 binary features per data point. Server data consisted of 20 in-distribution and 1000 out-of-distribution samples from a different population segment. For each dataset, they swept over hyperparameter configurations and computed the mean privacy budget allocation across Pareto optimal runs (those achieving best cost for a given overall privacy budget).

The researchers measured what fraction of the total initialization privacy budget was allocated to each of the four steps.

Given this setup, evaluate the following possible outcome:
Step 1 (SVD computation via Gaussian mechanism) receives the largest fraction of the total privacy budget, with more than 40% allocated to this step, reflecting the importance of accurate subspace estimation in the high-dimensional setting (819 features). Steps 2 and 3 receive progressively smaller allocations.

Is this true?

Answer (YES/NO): NO